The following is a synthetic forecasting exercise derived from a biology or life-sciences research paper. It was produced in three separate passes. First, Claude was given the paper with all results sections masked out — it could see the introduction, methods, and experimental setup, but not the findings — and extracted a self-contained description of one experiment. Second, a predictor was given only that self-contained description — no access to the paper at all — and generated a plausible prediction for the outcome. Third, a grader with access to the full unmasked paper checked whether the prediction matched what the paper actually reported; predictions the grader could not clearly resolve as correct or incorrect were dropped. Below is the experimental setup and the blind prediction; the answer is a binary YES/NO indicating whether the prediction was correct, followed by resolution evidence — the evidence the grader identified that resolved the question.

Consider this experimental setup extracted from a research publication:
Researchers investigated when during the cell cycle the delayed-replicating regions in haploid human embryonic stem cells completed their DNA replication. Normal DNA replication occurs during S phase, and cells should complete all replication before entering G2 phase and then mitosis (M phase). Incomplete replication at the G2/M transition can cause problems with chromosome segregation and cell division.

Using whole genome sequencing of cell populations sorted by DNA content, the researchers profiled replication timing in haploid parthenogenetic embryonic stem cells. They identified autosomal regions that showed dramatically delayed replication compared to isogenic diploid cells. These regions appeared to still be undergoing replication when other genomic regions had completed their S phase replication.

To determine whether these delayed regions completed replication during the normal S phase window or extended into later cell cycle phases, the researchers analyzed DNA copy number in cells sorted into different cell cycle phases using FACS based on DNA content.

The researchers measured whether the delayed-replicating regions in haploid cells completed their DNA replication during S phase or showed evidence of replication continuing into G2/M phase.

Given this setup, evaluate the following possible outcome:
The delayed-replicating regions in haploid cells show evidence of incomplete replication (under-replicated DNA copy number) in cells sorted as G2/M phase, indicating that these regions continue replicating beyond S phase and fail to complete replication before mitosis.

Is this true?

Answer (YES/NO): YES